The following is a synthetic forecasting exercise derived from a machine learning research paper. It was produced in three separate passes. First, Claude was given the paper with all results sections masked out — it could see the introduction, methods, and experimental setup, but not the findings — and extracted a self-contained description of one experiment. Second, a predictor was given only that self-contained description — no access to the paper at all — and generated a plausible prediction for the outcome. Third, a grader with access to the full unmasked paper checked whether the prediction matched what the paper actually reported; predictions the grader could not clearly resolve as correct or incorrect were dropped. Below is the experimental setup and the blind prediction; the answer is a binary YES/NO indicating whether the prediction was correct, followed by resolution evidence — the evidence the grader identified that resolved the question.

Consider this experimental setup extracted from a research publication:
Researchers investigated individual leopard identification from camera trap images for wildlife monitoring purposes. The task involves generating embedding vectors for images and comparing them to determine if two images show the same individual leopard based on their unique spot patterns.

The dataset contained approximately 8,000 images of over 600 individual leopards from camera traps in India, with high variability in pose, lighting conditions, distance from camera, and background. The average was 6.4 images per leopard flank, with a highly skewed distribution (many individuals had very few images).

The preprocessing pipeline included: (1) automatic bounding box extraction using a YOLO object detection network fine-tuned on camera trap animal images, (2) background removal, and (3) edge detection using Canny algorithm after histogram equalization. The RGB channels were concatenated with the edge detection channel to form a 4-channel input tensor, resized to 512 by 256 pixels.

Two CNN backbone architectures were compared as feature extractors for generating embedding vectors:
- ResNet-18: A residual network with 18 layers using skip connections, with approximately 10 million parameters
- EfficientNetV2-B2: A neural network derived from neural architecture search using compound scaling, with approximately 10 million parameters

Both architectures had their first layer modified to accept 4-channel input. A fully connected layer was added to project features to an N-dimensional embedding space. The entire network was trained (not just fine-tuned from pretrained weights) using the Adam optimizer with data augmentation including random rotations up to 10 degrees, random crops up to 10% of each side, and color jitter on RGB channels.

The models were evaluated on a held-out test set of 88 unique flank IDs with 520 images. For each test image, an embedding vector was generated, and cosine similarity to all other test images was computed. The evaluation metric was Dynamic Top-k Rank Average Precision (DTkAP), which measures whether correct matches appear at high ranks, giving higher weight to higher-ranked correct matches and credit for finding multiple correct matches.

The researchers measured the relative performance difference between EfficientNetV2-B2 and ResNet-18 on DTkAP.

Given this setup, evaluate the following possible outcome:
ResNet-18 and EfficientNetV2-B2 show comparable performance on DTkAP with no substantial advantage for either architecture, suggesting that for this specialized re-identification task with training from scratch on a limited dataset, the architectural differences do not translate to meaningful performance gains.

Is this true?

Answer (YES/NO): NO